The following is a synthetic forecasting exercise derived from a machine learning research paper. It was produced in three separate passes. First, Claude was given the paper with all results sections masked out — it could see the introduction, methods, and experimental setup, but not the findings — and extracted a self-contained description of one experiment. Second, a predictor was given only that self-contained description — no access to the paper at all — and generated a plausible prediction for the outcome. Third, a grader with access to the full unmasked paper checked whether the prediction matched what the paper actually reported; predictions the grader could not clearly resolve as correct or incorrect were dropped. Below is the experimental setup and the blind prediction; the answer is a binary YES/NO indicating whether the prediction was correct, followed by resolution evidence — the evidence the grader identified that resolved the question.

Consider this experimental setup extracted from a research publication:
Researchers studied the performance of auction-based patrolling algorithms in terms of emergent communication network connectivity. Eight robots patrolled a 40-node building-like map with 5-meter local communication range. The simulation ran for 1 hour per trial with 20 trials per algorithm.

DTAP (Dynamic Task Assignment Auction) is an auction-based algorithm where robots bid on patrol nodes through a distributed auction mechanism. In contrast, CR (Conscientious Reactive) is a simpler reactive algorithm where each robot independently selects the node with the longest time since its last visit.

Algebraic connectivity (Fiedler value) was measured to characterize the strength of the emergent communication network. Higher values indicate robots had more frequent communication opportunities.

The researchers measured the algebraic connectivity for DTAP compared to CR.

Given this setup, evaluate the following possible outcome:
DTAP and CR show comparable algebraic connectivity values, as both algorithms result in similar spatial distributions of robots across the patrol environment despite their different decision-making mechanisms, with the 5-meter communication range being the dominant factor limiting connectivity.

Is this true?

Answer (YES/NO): NO